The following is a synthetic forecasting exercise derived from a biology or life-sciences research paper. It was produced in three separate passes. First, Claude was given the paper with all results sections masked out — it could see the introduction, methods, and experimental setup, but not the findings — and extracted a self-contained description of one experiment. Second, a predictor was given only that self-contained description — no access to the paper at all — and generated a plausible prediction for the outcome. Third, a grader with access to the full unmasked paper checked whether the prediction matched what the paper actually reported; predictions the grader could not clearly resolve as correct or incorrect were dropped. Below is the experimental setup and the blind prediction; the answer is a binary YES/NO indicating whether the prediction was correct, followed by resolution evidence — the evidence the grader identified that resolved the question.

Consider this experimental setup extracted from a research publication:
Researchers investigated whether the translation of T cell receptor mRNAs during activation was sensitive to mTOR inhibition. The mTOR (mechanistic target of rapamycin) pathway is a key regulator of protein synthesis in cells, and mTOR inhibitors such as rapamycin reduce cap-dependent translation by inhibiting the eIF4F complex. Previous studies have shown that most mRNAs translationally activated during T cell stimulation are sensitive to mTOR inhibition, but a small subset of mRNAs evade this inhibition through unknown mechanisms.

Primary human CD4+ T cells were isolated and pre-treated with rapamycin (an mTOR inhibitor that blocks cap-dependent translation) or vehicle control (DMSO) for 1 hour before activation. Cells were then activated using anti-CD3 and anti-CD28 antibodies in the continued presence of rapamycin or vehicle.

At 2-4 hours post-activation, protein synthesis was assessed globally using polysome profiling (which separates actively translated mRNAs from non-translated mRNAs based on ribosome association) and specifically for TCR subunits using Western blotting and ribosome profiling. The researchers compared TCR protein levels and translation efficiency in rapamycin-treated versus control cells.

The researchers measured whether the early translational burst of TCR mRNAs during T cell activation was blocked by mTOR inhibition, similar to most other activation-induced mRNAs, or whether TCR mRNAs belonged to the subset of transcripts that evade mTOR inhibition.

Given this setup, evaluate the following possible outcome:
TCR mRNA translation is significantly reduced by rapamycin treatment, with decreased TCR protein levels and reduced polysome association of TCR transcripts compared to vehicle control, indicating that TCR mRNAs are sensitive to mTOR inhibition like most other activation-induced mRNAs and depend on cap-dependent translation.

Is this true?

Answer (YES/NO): NO